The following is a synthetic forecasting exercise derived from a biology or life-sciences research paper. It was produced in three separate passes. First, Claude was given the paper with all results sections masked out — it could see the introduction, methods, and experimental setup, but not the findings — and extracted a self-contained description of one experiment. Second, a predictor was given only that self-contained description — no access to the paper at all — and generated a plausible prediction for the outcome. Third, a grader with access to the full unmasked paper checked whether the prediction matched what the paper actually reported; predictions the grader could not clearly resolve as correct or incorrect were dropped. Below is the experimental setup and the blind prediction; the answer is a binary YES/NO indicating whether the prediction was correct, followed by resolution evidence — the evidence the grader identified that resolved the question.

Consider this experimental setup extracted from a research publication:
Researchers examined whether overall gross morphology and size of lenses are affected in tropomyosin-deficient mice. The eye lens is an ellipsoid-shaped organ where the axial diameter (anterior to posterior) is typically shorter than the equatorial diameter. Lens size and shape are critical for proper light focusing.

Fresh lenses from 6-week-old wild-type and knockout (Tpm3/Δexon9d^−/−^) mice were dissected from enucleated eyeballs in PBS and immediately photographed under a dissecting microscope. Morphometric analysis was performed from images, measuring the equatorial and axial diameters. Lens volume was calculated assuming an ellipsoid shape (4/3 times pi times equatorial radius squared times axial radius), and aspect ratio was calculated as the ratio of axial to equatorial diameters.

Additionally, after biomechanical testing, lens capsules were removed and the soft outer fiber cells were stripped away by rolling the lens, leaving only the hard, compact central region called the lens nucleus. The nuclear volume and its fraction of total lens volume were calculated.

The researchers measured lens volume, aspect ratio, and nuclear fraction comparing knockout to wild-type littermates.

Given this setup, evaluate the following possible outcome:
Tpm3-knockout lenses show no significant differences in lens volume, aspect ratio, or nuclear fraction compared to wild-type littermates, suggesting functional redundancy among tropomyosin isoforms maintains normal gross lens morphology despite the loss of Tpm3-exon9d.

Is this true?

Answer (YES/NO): NO